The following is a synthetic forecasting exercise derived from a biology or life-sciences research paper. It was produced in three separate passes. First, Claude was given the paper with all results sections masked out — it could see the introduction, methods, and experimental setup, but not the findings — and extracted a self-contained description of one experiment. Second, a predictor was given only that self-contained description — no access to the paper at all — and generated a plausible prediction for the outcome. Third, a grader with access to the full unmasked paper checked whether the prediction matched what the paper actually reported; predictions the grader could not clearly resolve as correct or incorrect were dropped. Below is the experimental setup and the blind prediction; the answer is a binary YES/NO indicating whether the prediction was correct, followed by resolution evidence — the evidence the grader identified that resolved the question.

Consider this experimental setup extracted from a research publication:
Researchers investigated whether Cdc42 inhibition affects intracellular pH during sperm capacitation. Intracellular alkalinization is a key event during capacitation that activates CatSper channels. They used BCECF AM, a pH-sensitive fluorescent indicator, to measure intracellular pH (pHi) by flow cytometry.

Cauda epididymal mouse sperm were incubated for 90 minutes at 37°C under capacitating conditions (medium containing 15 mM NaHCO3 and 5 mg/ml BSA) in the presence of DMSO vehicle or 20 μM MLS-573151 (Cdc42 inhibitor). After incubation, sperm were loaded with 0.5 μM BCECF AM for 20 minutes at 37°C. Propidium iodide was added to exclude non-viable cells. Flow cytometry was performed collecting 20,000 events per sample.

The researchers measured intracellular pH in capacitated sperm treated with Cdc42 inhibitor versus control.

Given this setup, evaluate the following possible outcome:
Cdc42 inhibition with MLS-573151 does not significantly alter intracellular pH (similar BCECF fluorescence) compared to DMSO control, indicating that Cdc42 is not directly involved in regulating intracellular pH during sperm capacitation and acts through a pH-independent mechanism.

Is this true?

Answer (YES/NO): YES